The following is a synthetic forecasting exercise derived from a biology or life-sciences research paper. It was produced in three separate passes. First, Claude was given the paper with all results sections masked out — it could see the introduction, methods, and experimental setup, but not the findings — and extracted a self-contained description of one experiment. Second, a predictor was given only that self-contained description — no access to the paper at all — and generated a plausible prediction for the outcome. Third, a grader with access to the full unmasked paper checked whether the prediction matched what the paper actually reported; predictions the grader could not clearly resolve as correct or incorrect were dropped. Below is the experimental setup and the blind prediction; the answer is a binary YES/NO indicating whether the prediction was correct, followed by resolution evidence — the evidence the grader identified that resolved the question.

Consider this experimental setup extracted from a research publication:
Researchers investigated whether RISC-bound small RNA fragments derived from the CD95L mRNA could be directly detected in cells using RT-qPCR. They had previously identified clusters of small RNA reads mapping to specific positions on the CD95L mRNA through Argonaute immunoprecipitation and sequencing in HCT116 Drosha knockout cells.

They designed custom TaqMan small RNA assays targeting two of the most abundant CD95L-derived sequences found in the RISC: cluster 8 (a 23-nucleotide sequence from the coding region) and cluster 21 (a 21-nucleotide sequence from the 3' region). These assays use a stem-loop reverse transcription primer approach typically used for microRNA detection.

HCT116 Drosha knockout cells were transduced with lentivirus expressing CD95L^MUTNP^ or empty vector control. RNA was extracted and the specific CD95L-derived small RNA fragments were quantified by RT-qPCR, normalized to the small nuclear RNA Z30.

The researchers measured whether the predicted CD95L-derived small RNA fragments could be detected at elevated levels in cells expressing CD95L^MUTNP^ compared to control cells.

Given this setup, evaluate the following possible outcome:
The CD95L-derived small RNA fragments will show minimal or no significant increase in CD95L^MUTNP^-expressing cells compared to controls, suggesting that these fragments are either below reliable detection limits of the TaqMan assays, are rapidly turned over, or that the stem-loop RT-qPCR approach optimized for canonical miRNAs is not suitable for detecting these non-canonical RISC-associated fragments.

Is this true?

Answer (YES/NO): NO